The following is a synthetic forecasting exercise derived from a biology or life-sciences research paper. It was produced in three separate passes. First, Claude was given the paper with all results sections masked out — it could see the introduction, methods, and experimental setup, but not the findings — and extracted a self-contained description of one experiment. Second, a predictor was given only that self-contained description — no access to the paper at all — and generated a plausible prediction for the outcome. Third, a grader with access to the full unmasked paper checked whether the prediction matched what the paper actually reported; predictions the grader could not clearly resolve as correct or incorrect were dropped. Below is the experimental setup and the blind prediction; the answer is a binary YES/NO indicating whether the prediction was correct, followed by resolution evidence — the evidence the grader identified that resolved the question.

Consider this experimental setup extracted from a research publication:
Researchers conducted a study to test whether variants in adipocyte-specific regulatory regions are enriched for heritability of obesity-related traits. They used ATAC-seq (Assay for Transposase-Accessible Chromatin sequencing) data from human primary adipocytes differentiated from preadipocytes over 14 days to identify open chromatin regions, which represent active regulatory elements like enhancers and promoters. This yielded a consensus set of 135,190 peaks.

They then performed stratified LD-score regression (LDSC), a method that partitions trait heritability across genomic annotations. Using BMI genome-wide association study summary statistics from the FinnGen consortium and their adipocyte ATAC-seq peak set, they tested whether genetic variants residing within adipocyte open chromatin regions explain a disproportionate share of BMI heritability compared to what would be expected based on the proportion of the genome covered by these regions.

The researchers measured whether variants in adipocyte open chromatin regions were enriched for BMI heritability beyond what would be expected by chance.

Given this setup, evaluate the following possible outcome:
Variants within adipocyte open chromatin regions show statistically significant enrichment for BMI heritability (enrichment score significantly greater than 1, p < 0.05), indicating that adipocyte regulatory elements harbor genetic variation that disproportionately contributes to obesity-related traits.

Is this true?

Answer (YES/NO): YES